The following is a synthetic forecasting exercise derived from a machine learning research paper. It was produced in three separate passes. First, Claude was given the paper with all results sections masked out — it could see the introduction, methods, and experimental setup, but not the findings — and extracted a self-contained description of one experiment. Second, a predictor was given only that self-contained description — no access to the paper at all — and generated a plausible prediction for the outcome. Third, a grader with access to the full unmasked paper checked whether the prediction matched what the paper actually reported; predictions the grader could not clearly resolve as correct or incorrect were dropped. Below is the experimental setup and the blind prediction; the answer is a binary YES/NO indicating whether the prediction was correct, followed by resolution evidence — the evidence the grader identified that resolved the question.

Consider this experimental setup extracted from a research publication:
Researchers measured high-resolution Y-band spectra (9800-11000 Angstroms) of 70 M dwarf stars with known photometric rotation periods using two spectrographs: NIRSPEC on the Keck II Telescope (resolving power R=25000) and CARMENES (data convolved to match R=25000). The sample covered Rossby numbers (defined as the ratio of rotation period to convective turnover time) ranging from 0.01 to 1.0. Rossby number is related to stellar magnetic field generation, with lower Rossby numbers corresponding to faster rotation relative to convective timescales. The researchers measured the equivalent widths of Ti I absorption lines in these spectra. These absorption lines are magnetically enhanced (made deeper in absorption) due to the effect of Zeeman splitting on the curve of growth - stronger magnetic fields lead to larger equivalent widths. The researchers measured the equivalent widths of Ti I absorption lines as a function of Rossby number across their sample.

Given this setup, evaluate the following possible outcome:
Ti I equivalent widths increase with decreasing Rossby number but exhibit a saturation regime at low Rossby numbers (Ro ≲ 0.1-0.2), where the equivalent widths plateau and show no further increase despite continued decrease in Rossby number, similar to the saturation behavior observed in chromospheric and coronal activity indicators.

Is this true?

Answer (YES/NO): YES